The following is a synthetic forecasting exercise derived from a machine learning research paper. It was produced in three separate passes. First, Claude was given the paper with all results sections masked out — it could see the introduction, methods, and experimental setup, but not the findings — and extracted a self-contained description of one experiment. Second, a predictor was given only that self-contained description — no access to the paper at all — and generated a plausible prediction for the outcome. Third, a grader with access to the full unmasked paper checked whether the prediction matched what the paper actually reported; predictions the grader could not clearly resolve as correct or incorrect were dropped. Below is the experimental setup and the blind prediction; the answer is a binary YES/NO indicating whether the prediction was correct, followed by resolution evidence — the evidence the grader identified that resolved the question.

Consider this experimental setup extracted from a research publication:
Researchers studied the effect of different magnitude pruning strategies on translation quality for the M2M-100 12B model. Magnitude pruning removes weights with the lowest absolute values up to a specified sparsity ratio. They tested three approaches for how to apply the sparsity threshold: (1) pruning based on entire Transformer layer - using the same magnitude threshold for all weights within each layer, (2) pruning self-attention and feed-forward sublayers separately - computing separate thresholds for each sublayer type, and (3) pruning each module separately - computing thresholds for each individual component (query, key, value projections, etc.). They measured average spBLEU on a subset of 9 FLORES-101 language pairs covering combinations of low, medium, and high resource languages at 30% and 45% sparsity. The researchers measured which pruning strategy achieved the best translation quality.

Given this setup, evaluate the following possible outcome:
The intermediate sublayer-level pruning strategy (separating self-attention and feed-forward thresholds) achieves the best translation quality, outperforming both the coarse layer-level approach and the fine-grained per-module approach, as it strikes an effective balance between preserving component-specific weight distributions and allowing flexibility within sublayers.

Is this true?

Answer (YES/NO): NO